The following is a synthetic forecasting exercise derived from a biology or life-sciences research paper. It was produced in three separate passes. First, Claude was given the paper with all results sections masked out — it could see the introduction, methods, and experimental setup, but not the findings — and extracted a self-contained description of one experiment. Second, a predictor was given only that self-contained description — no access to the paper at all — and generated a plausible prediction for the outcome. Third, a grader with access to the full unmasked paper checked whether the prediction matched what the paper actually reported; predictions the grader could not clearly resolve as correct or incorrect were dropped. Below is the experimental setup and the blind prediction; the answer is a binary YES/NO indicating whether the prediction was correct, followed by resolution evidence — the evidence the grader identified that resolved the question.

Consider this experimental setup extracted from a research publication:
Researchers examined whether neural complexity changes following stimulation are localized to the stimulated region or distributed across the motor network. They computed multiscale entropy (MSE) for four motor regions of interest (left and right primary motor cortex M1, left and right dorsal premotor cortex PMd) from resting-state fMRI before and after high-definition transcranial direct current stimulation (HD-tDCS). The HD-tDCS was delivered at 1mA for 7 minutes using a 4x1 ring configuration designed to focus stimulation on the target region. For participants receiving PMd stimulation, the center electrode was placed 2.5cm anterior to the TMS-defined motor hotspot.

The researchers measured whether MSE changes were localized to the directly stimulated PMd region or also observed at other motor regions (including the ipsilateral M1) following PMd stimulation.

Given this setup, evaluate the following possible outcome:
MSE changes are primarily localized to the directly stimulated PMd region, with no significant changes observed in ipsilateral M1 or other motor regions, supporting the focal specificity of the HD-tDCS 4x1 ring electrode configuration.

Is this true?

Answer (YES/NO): NO